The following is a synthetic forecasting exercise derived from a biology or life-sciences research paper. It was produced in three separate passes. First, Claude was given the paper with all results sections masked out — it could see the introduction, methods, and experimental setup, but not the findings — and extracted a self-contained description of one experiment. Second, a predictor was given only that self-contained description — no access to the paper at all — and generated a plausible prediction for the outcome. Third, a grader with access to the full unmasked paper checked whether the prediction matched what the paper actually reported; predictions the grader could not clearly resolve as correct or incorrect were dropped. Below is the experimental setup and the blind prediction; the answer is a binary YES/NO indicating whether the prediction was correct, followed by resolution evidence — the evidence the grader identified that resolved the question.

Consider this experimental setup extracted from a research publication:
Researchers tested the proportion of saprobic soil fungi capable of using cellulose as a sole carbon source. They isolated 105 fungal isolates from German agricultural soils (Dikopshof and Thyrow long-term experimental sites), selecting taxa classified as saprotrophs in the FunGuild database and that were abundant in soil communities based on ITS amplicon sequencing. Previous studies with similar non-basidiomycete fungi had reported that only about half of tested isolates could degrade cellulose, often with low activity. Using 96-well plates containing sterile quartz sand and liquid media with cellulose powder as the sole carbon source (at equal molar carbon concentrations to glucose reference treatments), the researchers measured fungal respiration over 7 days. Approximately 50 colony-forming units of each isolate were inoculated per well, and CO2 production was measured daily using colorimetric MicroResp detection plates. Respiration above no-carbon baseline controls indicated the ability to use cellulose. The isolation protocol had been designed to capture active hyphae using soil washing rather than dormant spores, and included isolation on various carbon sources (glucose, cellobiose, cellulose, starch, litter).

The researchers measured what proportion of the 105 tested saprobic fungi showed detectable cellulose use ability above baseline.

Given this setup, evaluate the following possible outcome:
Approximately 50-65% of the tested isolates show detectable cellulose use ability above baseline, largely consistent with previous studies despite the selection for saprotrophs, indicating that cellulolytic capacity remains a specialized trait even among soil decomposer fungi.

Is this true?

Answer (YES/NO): NO